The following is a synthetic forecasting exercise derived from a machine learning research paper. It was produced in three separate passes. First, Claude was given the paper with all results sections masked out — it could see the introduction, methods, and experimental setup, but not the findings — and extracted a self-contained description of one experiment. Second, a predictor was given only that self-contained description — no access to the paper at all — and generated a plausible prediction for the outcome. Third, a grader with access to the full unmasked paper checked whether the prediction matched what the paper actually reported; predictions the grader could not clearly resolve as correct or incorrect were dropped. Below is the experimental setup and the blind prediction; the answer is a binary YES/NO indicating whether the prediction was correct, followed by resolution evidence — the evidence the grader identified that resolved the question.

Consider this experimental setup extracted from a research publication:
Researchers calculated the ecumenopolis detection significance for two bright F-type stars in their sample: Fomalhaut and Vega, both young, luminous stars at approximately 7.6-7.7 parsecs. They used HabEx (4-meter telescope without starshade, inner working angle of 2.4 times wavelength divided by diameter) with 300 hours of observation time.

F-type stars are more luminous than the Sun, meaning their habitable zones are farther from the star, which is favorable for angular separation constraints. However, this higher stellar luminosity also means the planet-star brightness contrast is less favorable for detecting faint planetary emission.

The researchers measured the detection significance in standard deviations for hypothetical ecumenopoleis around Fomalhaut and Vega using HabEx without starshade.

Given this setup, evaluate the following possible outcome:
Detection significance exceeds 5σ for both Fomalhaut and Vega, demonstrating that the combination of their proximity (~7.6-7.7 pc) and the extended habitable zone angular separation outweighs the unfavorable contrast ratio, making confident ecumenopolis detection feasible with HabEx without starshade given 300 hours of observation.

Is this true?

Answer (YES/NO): NO